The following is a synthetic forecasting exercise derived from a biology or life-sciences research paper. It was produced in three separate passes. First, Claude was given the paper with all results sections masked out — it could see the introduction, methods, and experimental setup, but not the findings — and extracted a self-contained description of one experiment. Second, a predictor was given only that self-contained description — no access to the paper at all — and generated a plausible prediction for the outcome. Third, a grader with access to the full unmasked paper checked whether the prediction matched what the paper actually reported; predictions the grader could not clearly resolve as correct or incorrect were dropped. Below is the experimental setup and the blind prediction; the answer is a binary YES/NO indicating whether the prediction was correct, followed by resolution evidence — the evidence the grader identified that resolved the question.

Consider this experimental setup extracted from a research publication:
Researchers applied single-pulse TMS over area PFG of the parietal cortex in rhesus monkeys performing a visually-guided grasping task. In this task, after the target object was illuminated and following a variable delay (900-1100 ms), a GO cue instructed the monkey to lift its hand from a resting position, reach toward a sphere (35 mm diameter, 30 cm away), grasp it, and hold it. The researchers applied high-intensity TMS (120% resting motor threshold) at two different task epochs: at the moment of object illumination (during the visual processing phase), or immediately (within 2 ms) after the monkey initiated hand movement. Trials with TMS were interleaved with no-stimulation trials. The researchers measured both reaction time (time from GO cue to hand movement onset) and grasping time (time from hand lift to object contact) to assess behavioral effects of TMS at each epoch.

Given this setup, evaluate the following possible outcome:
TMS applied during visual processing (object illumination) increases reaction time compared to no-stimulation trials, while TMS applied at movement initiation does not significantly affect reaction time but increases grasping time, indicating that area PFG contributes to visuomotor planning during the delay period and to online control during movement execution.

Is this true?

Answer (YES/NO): NO